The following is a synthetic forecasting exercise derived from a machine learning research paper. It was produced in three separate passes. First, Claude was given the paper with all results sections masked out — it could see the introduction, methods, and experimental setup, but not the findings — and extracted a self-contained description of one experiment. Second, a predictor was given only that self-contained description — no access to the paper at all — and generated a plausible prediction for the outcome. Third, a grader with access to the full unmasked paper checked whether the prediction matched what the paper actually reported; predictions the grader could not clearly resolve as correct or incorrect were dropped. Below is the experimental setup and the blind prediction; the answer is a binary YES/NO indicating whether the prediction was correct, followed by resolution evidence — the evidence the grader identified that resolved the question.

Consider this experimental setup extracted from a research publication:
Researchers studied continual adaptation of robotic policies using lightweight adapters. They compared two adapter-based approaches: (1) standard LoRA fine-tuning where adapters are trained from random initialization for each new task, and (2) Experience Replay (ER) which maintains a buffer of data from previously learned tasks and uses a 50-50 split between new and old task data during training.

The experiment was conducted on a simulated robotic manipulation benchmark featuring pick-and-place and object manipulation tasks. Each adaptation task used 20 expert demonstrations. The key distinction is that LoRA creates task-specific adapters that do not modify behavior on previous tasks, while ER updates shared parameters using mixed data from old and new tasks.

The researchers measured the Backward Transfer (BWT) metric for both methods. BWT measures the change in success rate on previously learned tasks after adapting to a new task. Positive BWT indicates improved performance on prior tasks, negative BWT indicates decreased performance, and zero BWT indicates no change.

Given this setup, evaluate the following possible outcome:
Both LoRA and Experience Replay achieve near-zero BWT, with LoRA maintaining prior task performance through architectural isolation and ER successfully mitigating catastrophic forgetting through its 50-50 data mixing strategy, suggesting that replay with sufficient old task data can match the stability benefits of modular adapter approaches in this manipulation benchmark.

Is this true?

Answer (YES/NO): NO